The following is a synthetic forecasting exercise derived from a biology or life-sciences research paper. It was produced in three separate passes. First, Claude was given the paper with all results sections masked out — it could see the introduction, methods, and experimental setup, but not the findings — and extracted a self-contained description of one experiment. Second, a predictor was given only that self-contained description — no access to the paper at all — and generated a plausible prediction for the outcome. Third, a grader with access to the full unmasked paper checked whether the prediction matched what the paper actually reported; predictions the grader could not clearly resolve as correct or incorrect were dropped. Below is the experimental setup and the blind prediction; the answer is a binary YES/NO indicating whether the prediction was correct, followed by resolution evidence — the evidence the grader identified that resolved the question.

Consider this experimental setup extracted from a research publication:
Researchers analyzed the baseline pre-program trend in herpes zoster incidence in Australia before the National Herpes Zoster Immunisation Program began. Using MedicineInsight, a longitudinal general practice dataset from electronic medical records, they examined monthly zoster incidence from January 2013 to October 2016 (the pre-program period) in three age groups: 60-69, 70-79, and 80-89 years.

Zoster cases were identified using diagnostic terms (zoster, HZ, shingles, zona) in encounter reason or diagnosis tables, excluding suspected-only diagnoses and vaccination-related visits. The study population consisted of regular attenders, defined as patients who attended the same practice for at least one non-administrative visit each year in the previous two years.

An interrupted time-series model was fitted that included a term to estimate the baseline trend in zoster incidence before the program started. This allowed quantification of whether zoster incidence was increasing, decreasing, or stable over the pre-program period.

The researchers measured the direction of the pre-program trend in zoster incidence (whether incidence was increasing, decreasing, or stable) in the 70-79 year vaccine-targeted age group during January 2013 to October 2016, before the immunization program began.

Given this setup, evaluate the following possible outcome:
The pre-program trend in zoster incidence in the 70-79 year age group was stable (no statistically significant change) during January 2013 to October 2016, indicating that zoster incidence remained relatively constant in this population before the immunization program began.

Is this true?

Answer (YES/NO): YES